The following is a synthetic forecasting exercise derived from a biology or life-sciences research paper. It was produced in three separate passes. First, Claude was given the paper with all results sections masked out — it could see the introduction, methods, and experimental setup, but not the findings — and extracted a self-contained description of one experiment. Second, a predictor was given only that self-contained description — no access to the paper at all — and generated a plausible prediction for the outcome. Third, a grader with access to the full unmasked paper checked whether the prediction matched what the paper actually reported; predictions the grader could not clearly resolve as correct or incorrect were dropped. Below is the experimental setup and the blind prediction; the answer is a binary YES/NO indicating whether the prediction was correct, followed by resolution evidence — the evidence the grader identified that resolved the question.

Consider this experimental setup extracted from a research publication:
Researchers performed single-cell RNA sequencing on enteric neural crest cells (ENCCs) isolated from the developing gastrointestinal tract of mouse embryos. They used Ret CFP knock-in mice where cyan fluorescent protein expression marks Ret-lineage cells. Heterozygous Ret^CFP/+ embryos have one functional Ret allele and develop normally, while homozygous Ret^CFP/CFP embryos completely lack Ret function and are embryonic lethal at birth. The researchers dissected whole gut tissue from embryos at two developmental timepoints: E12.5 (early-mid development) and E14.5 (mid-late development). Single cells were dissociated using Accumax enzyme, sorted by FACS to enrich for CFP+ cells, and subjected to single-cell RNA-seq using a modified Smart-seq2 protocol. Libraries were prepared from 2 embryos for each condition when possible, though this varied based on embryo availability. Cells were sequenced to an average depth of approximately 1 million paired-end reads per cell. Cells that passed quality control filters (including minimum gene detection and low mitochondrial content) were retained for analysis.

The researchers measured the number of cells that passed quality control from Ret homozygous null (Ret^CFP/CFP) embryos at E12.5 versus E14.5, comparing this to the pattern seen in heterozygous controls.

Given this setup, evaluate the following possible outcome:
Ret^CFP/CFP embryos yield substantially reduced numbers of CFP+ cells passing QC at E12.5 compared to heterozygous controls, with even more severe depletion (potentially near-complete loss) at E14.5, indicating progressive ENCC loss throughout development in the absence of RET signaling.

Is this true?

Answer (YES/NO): NO